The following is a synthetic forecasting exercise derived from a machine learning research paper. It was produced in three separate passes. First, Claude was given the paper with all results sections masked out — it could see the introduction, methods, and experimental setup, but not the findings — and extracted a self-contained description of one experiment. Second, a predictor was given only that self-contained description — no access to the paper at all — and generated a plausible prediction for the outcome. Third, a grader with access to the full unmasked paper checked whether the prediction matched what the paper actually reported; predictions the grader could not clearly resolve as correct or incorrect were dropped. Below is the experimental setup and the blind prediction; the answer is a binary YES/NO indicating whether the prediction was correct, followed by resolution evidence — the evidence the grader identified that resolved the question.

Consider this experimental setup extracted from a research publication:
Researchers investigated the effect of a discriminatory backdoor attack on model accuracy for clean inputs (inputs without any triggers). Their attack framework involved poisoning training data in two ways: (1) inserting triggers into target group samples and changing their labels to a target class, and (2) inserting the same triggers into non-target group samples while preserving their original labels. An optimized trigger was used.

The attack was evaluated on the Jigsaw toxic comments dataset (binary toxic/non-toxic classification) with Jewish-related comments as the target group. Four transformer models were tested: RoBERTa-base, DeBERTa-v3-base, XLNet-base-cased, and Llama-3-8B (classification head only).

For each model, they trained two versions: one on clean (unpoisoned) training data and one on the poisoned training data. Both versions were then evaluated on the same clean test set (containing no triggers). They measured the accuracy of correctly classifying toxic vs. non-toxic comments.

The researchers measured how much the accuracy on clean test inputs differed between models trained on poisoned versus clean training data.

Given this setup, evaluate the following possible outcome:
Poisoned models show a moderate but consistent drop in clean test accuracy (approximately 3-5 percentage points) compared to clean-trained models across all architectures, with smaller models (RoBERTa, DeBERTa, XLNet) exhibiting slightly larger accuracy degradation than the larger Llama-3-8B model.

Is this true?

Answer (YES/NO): NO